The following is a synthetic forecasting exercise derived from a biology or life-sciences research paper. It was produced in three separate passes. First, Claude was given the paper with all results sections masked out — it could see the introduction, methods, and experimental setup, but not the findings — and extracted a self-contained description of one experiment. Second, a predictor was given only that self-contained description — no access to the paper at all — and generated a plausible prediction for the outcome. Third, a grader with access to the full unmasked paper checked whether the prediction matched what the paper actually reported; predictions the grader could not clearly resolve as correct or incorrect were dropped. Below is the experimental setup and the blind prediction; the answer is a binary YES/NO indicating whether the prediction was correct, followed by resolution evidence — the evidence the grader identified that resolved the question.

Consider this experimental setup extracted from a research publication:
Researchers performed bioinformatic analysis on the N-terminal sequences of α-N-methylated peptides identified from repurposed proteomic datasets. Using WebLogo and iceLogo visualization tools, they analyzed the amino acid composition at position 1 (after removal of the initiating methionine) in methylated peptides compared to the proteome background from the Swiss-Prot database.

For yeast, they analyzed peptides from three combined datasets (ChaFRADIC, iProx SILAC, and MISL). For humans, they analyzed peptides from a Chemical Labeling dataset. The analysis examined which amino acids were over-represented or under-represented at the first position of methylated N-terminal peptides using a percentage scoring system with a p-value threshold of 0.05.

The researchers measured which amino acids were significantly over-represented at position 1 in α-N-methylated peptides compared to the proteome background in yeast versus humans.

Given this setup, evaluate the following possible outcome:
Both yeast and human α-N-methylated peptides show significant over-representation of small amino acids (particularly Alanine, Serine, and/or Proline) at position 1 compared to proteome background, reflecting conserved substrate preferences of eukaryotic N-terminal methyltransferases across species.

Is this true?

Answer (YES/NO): NO